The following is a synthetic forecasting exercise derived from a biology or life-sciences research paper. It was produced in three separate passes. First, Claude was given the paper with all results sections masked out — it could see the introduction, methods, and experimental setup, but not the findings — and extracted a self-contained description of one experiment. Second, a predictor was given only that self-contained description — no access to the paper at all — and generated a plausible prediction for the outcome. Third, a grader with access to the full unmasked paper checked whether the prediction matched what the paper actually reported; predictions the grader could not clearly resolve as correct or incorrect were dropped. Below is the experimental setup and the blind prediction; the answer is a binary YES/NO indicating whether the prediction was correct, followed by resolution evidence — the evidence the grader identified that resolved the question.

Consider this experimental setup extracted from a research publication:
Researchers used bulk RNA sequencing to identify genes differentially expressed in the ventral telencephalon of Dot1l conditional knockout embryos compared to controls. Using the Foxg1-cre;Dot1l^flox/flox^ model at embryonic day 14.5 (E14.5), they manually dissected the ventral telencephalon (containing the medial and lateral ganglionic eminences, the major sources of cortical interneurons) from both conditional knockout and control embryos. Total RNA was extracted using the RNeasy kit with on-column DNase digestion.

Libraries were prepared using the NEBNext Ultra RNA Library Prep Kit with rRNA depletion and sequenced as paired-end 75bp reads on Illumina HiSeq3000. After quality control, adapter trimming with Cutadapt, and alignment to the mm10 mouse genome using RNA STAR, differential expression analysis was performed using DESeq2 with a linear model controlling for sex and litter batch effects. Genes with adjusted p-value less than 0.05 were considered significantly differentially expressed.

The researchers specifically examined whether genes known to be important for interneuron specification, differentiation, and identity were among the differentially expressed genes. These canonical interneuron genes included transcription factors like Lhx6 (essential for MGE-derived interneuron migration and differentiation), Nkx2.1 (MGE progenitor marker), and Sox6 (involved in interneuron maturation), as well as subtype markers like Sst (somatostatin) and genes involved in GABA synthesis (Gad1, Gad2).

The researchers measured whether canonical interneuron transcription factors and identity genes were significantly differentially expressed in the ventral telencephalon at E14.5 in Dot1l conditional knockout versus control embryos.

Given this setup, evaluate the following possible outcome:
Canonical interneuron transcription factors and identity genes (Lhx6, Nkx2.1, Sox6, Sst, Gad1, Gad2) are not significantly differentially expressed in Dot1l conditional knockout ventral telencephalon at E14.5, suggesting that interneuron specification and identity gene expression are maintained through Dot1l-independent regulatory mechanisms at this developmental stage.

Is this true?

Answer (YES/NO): NO